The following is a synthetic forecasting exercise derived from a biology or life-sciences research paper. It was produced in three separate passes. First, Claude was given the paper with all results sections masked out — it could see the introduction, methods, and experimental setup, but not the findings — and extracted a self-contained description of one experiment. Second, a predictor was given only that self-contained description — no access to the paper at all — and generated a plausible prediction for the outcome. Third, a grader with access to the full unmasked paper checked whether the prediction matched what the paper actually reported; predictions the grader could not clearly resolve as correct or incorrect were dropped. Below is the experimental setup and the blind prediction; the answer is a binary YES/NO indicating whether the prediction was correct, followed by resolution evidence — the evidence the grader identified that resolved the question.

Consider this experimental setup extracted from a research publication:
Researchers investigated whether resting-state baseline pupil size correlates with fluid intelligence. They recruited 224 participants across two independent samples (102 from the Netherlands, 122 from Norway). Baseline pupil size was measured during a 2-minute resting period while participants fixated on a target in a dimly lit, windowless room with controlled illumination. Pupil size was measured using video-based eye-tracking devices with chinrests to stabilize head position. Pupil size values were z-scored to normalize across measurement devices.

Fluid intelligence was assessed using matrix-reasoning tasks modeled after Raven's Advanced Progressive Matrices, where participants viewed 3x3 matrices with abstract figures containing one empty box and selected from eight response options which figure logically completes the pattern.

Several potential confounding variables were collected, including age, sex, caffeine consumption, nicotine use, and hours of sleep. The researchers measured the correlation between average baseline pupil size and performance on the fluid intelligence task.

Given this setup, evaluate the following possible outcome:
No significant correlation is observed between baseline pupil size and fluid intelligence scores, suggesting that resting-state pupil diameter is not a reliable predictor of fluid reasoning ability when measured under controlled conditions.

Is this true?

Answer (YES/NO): YES